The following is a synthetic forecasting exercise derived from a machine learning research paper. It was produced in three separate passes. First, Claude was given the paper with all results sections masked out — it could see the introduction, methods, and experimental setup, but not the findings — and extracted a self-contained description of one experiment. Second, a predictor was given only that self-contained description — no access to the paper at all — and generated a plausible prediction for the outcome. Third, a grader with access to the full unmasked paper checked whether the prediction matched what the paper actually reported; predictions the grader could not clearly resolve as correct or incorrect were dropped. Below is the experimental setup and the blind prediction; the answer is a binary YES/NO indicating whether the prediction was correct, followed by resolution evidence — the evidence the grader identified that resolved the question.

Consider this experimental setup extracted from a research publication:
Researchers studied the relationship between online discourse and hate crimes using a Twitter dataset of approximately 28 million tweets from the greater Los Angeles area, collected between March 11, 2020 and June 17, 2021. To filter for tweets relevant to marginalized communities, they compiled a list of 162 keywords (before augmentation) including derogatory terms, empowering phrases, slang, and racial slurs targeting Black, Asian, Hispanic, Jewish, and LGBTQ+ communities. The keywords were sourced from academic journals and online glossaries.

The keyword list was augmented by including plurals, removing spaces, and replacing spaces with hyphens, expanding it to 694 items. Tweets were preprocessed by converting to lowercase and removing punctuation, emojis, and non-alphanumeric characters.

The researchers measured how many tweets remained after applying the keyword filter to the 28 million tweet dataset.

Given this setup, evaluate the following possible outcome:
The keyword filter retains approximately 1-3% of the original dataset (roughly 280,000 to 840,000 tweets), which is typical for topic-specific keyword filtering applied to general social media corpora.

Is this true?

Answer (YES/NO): NO